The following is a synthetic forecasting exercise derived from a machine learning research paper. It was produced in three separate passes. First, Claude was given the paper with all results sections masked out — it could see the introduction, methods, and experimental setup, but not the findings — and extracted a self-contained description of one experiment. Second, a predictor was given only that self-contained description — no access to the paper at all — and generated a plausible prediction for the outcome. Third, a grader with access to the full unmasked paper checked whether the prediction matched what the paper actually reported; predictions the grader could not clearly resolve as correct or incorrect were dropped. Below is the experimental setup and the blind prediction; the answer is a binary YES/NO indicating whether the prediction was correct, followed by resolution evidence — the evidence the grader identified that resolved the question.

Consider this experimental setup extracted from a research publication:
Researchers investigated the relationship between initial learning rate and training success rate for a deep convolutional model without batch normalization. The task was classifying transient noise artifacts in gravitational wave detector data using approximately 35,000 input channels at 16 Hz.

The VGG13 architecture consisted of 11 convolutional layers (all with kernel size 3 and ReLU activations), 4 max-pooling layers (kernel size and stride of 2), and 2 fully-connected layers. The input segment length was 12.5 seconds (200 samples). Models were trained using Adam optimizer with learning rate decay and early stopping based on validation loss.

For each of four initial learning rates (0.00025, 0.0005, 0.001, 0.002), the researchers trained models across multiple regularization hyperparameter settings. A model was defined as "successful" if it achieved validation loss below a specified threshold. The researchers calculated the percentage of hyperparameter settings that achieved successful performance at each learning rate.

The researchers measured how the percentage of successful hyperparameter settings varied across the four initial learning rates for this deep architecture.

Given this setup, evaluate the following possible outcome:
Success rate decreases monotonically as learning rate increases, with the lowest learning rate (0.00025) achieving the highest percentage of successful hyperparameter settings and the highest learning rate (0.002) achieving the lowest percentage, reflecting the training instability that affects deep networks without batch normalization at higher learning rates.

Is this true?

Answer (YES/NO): YES